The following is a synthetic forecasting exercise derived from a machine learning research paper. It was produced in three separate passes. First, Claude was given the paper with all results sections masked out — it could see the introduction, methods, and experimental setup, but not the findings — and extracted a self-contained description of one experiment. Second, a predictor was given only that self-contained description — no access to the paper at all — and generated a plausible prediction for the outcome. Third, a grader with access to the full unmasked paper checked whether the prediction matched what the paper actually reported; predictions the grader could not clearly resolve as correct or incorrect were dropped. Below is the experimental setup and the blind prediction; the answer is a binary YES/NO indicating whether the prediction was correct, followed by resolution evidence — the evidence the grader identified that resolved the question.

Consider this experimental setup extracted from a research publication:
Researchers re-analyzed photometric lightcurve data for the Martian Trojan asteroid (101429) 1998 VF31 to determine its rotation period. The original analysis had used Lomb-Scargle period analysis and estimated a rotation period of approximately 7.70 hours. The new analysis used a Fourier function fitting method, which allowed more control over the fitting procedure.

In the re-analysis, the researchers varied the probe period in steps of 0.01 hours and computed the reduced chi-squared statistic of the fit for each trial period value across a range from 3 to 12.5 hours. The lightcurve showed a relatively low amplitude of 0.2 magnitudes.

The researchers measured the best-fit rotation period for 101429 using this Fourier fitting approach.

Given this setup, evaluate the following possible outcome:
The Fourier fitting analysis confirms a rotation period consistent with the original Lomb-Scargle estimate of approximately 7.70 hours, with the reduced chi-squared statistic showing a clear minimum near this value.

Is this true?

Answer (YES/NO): NO